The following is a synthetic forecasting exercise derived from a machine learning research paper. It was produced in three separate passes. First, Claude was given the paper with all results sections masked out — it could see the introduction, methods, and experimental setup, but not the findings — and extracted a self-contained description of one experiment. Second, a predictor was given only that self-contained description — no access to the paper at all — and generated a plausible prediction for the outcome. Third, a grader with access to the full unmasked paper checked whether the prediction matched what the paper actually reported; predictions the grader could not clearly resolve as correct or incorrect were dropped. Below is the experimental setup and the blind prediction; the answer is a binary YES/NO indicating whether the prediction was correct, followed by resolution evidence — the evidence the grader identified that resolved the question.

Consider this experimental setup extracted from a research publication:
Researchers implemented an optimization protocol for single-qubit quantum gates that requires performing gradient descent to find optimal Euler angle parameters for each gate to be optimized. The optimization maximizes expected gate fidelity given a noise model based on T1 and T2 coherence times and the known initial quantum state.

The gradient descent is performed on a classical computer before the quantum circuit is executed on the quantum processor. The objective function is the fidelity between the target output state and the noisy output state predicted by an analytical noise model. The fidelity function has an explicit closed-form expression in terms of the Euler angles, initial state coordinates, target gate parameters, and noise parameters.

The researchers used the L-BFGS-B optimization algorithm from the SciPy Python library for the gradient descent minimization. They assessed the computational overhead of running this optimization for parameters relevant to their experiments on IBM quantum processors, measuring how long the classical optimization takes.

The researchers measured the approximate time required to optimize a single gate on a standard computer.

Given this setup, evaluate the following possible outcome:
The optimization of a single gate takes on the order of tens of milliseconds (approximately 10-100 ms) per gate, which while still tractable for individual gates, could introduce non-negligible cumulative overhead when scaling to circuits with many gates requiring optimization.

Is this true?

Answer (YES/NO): NO